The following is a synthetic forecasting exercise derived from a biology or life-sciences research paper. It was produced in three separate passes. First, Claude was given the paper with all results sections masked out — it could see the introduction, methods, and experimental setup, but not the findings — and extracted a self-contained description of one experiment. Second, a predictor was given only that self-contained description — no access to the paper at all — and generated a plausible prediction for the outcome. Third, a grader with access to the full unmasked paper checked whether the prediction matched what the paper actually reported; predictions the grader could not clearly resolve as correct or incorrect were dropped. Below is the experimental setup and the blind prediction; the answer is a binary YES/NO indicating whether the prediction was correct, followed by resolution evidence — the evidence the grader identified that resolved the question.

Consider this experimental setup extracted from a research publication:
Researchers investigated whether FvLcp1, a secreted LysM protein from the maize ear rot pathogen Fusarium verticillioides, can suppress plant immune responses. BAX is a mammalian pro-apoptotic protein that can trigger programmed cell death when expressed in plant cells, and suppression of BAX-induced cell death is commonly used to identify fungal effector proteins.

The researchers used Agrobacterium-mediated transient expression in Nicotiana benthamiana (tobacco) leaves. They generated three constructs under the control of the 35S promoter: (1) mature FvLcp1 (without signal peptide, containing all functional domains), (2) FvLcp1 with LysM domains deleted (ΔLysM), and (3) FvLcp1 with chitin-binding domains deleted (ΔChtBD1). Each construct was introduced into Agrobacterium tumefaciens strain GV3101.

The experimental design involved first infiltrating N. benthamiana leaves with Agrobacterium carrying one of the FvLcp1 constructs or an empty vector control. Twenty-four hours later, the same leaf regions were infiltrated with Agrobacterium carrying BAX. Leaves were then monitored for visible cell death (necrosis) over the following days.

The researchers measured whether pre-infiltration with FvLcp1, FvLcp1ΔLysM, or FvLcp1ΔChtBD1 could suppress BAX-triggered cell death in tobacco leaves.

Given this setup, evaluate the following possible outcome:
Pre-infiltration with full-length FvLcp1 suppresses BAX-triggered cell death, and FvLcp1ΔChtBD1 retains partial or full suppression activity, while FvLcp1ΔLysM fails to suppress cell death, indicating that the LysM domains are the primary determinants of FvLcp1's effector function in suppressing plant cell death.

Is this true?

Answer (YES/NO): NO